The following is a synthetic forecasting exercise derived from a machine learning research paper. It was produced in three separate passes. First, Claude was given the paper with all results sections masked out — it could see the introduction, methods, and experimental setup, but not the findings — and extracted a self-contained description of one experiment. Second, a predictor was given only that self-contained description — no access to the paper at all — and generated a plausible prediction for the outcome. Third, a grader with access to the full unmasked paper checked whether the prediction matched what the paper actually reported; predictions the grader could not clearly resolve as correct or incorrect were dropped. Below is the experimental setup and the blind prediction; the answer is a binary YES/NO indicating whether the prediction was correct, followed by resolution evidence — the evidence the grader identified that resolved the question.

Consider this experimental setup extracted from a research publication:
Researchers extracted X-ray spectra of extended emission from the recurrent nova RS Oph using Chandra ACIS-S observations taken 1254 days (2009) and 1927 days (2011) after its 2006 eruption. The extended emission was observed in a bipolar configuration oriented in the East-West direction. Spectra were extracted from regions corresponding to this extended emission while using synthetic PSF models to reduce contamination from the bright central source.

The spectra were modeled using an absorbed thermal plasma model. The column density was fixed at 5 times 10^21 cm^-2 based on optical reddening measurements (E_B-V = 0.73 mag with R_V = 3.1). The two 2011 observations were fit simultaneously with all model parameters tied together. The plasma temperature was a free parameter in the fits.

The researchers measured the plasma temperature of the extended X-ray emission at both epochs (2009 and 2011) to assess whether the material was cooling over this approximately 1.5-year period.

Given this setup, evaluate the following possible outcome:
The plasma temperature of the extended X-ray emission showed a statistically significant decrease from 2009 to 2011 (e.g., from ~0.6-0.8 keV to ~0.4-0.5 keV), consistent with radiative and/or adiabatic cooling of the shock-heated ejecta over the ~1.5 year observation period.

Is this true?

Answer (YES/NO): NO